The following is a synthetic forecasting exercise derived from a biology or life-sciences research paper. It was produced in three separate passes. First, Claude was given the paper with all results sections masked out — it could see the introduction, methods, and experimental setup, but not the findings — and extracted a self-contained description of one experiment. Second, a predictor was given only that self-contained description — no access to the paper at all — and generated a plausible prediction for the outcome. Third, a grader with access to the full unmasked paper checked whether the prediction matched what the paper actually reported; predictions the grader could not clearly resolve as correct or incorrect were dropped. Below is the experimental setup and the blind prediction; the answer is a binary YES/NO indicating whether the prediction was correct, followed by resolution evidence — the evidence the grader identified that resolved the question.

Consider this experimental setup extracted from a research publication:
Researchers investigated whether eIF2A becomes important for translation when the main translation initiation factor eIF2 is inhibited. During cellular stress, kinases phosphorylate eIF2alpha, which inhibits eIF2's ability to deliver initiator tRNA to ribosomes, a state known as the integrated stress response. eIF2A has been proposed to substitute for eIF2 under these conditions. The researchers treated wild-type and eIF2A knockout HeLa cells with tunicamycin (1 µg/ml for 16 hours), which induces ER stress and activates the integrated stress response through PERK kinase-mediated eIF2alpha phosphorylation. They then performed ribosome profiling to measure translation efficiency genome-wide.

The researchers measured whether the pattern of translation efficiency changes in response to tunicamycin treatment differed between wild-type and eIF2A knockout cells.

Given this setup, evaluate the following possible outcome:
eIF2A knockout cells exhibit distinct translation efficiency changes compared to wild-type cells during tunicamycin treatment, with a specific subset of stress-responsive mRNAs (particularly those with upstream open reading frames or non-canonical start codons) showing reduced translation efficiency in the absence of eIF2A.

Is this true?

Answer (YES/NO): NO